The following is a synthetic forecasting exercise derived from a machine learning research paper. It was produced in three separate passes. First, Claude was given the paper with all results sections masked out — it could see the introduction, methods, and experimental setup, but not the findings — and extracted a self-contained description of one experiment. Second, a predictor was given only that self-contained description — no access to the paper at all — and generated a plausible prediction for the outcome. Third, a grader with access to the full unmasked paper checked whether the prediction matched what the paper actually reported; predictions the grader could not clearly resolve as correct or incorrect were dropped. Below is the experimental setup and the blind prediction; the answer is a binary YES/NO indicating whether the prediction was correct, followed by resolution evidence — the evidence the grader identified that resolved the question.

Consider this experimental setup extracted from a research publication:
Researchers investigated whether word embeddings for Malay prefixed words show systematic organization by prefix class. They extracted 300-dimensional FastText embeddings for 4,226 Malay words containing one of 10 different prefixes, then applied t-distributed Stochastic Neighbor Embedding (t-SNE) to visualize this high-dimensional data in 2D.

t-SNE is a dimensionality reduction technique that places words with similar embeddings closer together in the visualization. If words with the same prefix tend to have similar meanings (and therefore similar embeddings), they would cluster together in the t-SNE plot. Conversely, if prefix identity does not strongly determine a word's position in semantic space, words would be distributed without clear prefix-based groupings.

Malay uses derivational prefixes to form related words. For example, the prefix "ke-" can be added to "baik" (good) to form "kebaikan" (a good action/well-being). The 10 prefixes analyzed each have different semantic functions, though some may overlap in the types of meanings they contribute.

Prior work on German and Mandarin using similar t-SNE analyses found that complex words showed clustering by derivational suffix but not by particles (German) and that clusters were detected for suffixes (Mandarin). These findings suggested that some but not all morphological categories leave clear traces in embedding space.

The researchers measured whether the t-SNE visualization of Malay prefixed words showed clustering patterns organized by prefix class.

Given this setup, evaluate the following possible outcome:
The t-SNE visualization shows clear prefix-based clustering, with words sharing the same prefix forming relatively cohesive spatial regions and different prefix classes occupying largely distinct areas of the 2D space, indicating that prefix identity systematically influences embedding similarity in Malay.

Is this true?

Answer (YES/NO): YES